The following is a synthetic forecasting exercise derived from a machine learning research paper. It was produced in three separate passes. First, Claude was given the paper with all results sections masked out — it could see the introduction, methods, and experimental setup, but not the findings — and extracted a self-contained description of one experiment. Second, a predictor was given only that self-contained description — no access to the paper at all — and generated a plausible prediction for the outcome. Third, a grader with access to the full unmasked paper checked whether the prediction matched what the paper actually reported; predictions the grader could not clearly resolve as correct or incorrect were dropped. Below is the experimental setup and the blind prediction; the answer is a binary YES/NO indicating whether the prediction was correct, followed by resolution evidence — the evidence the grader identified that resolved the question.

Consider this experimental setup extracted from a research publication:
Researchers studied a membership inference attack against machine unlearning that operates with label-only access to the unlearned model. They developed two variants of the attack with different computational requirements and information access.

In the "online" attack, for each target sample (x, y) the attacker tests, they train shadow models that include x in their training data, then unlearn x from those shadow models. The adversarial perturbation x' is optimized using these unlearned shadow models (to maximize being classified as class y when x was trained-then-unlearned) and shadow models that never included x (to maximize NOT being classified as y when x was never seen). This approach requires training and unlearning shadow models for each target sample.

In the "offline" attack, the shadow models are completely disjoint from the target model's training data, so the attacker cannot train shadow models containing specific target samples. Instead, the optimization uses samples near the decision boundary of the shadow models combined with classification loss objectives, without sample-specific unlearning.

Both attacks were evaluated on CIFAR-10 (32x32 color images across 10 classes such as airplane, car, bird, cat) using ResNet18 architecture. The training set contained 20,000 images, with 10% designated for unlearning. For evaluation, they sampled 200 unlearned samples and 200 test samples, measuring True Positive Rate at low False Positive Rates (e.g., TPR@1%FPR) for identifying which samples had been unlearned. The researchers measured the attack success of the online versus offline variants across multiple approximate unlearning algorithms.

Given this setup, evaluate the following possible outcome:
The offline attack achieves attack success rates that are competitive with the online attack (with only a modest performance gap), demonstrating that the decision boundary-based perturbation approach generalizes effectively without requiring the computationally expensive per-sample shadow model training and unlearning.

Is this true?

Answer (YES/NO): YES